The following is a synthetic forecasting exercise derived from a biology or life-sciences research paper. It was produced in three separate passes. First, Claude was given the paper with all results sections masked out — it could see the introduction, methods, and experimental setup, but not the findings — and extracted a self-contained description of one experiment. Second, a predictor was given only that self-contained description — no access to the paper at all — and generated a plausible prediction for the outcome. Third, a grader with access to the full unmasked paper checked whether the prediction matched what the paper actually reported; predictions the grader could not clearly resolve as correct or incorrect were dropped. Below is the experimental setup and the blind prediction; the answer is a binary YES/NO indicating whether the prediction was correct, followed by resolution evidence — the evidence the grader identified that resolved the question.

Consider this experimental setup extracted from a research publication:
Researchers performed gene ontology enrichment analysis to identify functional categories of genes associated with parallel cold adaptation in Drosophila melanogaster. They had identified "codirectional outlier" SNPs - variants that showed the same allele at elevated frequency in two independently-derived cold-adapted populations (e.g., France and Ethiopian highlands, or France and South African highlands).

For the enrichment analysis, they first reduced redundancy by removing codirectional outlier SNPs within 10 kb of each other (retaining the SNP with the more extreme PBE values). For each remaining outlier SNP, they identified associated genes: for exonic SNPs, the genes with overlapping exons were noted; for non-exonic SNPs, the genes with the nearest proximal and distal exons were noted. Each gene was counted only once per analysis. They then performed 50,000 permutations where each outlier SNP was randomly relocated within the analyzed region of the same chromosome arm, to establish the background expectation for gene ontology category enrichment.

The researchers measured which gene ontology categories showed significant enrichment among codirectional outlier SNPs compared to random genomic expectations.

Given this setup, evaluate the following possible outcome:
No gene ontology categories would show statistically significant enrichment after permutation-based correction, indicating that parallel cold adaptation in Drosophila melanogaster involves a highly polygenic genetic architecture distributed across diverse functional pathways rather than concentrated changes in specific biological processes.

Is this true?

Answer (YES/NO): NO